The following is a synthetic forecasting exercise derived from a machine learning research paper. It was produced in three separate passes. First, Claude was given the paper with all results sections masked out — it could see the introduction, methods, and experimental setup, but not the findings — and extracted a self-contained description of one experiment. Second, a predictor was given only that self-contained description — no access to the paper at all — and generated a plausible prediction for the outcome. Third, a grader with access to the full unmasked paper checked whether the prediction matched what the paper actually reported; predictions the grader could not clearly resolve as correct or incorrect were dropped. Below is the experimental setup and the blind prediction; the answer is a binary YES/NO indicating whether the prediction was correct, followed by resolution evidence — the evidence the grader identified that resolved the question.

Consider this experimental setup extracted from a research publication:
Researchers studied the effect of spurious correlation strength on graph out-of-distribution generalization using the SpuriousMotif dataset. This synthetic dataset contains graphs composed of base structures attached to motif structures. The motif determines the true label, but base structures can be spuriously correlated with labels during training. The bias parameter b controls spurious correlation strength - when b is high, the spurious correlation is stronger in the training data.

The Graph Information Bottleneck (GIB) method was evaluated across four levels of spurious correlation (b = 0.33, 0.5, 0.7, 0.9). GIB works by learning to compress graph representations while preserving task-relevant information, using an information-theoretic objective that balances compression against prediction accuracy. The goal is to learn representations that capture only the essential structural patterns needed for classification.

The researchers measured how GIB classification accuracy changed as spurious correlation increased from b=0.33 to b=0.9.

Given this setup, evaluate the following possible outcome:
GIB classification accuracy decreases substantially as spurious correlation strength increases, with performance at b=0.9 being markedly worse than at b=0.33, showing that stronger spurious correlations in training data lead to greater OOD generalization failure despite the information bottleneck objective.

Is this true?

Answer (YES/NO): YES